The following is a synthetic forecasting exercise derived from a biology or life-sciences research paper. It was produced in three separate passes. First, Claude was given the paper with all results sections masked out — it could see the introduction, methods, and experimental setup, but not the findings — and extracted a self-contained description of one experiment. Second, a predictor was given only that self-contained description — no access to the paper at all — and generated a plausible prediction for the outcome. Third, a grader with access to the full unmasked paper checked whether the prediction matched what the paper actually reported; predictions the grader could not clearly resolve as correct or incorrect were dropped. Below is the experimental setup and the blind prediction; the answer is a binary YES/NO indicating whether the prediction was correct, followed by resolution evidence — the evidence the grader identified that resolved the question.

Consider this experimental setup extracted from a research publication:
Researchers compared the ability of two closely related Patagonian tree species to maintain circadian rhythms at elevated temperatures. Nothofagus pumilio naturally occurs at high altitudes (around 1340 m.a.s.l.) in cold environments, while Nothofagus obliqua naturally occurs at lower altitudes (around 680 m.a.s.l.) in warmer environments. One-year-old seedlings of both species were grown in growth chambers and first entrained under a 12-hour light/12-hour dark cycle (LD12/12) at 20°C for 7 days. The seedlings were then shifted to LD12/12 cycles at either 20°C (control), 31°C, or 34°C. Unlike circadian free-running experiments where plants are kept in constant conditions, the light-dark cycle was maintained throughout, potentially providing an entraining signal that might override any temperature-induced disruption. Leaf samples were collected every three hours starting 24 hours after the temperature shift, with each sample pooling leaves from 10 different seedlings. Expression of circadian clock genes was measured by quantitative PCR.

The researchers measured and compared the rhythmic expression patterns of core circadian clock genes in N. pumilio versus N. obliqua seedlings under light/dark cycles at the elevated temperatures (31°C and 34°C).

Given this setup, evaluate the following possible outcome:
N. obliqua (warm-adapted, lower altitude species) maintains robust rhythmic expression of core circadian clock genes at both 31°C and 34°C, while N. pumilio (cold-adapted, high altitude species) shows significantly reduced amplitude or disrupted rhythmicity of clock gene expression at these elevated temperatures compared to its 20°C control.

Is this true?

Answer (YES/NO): NO